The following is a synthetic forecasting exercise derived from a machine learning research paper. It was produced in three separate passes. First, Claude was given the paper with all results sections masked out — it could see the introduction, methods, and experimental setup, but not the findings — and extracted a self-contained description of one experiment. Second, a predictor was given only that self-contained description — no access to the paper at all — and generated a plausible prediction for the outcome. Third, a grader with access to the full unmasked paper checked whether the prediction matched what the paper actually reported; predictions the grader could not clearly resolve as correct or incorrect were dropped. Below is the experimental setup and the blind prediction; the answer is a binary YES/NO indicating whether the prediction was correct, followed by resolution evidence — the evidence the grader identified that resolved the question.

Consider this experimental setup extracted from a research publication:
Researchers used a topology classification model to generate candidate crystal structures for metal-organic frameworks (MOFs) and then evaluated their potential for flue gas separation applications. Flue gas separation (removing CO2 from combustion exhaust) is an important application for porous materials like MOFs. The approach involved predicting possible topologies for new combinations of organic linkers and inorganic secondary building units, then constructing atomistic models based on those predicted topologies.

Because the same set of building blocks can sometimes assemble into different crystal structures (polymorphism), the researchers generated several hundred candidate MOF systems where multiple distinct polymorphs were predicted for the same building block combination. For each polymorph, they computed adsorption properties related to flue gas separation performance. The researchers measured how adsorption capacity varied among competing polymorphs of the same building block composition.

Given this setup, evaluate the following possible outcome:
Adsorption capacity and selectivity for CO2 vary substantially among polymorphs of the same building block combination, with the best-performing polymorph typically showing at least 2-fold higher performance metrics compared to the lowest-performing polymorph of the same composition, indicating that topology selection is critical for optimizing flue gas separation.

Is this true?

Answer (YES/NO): NO